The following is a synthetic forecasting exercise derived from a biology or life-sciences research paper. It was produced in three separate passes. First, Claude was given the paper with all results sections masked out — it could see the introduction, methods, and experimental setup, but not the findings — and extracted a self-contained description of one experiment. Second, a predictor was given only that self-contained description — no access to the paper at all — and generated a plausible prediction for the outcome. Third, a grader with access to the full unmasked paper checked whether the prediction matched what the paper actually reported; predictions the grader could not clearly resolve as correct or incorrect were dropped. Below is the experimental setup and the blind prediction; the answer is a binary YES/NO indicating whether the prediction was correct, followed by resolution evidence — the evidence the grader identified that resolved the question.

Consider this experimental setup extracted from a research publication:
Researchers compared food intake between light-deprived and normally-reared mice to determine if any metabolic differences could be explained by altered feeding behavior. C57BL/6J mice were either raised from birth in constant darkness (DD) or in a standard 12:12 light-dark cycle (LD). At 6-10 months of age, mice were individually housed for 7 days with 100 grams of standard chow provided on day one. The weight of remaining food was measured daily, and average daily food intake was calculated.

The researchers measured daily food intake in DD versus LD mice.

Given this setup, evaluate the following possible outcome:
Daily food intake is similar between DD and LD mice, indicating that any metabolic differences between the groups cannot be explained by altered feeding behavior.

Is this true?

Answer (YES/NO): YES